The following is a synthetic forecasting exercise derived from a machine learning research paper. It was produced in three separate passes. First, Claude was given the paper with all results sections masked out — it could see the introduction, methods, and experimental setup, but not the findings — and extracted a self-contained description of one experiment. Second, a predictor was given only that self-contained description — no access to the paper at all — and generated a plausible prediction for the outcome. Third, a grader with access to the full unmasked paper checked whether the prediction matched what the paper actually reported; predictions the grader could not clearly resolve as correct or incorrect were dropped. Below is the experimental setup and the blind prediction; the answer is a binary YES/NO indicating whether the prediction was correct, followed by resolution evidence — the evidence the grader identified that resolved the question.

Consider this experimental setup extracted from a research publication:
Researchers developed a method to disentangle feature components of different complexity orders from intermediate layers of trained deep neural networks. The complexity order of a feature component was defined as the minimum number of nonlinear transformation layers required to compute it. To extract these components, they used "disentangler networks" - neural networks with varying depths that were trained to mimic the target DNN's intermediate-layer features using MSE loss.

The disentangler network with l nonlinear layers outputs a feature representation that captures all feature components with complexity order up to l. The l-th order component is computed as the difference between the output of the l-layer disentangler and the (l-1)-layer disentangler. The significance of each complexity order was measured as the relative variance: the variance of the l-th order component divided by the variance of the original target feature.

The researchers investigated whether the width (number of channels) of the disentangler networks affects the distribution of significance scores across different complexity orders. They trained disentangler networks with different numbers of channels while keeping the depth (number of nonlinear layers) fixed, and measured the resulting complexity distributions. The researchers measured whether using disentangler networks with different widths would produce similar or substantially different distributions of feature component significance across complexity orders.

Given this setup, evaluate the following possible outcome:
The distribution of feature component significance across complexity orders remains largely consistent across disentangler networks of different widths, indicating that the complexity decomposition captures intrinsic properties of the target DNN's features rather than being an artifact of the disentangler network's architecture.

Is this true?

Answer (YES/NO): YES